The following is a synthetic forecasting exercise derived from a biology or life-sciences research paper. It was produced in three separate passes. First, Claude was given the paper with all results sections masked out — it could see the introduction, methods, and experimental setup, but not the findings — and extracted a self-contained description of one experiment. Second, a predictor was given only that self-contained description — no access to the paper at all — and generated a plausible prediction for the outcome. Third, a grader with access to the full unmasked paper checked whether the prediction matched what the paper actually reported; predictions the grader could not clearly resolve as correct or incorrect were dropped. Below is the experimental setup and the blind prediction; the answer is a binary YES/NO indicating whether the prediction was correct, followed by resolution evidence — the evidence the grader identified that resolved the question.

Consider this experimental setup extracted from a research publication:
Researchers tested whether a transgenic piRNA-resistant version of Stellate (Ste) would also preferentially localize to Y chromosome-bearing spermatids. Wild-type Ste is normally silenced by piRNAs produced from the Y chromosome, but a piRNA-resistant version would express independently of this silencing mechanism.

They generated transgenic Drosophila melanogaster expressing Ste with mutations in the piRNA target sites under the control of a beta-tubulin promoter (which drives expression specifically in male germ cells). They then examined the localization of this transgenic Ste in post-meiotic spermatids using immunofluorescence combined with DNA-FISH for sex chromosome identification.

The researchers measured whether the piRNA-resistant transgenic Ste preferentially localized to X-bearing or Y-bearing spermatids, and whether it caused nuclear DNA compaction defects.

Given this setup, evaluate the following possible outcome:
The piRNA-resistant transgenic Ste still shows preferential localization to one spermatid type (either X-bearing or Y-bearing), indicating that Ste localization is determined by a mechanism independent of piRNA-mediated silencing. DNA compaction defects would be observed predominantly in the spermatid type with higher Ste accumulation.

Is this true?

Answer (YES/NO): YES